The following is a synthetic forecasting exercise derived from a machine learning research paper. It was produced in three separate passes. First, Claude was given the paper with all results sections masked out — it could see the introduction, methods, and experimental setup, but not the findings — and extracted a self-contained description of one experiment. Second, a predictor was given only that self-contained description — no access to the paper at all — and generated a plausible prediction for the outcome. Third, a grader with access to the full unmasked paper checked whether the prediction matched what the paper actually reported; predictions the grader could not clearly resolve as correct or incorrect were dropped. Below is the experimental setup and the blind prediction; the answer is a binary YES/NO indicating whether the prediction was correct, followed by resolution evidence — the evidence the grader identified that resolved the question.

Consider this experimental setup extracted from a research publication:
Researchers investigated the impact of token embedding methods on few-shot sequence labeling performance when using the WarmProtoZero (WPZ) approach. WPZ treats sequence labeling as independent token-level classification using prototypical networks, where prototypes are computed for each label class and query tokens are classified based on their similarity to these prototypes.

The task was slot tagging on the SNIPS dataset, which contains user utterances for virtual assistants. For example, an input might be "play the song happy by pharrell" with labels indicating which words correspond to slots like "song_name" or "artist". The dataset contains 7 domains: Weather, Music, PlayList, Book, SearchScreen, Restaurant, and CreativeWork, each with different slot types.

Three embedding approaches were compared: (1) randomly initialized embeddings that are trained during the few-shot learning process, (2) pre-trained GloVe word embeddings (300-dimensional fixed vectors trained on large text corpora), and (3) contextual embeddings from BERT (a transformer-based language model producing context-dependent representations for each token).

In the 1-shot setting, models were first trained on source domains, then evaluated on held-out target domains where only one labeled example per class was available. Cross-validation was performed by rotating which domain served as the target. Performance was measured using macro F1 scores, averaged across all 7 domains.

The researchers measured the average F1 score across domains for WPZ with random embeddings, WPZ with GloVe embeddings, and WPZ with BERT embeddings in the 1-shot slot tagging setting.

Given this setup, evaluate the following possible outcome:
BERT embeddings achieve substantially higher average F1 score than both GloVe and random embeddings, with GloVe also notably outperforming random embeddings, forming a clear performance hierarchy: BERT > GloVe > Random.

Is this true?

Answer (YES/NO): YES